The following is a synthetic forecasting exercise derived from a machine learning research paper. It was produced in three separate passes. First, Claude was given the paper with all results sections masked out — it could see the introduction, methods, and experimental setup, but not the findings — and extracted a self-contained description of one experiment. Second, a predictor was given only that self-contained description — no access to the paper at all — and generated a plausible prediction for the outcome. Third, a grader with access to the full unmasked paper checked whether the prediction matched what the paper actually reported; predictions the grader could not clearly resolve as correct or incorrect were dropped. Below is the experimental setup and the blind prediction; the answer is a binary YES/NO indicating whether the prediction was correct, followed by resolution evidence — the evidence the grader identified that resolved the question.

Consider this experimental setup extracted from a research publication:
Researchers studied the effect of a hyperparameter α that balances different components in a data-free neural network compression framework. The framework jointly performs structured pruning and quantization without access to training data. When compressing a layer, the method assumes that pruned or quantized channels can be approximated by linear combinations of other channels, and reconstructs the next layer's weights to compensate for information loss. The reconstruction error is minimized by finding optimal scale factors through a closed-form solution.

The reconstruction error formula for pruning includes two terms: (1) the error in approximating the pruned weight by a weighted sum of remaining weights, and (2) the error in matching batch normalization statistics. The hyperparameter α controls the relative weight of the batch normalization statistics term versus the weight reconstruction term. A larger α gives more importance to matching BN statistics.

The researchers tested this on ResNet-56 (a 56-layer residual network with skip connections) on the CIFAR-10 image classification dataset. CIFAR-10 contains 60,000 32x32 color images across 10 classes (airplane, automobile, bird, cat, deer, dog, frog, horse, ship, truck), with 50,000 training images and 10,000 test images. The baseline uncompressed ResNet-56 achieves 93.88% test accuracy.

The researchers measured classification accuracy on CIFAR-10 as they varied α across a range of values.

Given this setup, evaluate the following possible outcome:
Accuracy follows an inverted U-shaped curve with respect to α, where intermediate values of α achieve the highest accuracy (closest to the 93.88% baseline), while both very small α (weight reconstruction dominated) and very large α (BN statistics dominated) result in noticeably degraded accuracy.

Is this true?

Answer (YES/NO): YES